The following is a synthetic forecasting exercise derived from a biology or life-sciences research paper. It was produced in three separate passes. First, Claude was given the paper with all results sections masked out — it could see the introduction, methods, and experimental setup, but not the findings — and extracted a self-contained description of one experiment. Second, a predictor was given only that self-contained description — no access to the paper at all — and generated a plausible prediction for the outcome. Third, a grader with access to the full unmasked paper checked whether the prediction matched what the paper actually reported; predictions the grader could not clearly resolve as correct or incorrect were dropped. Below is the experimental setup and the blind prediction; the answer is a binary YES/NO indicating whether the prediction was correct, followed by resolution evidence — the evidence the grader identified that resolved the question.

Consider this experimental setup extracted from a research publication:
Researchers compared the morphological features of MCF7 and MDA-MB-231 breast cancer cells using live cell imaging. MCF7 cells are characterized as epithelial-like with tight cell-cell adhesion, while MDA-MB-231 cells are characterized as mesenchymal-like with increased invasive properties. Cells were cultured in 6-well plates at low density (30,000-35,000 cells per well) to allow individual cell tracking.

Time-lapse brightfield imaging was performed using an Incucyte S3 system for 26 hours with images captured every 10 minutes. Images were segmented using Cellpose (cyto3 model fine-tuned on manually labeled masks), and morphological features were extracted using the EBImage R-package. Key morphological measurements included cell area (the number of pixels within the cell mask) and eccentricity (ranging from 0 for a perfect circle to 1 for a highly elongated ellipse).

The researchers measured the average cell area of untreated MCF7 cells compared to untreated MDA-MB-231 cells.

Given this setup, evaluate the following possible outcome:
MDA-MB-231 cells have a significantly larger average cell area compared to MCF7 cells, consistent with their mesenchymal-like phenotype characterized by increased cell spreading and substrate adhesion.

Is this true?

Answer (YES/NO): YES